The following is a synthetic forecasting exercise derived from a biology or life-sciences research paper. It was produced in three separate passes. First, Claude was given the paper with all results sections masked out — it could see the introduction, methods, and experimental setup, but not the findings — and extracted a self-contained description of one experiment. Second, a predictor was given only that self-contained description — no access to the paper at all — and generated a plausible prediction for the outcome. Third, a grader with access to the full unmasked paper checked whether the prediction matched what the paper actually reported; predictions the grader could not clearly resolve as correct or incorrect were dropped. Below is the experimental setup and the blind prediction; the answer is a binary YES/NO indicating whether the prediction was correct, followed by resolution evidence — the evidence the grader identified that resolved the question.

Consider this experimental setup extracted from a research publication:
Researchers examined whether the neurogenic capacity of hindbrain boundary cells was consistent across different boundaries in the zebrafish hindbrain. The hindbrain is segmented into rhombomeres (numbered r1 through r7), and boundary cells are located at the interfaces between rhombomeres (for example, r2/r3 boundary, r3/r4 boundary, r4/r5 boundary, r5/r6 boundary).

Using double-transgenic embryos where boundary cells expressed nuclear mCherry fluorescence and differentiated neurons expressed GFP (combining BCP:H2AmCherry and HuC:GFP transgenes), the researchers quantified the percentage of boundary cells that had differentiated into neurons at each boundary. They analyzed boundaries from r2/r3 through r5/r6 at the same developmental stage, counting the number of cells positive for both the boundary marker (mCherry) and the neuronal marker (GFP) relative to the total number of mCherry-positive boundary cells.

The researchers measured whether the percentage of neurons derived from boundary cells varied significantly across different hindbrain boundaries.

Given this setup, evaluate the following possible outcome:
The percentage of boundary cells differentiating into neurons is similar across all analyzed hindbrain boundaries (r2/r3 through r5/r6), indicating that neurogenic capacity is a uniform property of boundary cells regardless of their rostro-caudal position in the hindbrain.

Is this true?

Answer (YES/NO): YES